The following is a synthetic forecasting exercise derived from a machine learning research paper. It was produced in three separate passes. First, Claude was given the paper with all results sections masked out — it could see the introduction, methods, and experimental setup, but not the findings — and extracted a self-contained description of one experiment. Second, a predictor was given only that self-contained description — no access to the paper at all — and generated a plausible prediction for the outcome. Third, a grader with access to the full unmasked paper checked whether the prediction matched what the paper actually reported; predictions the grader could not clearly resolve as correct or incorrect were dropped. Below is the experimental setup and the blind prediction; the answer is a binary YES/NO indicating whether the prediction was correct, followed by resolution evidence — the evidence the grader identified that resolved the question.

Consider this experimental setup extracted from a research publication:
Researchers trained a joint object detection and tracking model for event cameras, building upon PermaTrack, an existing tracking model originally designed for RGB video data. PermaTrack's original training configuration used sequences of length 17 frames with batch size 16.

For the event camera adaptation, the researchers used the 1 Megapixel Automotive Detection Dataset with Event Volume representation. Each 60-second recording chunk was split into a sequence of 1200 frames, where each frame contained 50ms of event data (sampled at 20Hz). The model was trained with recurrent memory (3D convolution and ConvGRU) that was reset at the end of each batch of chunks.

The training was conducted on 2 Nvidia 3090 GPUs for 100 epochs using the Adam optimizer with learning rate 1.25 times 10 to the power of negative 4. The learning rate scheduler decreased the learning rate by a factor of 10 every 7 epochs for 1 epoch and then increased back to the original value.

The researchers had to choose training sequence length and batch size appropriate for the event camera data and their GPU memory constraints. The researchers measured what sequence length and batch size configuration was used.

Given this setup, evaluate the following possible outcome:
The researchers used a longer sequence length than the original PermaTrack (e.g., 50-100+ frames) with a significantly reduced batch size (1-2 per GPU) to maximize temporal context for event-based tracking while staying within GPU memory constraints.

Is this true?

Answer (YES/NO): NO